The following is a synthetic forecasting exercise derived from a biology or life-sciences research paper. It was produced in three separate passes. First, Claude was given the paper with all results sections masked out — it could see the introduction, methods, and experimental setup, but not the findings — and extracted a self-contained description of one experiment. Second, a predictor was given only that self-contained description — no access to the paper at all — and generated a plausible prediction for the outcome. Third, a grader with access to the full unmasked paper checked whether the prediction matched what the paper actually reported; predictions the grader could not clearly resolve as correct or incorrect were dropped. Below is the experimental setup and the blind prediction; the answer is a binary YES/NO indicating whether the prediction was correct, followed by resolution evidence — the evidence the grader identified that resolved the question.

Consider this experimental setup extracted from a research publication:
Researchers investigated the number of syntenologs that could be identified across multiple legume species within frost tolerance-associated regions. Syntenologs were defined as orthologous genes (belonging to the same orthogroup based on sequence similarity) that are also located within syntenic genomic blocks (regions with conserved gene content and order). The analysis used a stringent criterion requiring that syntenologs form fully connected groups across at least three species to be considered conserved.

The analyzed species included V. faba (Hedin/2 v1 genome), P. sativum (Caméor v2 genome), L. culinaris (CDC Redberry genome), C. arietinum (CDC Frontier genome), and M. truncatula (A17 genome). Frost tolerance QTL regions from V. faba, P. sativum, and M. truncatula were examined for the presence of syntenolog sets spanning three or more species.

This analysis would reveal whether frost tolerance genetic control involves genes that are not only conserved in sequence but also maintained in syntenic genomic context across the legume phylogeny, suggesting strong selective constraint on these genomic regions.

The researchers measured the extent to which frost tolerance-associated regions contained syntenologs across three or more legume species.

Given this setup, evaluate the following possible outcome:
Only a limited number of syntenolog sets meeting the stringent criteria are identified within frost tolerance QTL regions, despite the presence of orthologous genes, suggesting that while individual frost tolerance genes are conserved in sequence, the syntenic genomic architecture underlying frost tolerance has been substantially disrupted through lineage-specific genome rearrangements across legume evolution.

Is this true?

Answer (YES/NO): NO